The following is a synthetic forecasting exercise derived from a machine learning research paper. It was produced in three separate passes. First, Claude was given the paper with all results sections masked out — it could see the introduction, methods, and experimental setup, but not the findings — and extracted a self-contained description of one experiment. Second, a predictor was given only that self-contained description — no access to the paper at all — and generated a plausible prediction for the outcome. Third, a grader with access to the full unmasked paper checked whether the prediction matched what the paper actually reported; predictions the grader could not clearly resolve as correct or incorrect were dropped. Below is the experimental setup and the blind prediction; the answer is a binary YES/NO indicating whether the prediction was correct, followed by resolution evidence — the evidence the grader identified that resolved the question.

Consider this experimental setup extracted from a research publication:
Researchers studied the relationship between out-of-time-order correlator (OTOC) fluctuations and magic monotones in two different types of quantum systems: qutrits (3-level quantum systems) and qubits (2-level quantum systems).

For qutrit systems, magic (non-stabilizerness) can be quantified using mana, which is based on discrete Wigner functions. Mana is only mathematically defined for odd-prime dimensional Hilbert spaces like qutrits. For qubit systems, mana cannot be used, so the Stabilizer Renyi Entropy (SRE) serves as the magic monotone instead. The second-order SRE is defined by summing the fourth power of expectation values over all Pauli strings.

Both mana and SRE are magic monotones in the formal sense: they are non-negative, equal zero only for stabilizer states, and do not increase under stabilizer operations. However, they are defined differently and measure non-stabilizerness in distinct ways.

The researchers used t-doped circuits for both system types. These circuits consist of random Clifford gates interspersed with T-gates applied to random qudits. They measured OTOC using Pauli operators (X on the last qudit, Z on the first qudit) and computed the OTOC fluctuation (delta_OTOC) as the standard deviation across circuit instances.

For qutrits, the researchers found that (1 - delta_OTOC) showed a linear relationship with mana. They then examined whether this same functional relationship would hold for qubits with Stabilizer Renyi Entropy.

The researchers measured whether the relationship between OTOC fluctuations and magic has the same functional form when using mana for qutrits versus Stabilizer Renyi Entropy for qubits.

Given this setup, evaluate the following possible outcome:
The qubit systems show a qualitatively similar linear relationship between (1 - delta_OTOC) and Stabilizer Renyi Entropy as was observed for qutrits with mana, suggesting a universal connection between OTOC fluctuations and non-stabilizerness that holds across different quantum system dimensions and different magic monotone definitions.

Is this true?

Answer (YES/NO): NO